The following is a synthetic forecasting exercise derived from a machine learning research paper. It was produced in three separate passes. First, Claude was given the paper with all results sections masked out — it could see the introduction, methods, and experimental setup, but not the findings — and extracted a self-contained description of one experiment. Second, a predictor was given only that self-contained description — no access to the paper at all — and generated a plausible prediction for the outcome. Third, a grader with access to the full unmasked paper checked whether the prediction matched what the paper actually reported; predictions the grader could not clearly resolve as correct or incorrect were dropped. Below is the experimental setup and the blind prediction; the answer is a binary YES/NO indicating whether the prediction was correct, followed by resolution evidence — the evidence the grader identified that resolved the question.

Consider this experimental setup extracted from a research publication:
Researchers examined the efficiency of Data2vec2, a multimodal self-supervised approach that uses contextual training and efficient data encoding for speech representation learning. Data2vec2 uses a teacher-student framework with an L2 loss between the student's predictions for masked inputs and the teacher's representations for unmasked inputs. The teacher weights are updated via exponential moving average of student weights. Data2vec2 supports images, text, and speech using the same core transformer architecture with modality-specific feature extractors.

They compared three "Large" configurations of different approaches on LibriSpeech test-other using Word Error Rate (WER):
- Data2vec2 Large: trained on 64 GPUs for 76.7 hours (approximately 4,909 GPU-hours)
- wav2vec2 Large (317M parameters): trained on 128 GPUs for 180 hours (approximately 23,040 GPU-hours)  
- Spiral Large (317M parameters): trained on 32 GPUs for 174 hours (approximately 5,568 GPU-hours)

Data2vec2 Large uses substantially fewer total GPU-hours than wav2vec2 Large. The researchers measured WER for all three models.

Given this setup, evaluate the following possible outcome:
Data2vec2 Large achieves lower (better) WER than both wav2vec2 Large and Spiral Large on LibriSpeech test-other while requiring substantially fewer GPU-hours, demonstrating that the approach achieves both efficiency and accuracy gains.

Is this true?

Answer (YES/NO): NO